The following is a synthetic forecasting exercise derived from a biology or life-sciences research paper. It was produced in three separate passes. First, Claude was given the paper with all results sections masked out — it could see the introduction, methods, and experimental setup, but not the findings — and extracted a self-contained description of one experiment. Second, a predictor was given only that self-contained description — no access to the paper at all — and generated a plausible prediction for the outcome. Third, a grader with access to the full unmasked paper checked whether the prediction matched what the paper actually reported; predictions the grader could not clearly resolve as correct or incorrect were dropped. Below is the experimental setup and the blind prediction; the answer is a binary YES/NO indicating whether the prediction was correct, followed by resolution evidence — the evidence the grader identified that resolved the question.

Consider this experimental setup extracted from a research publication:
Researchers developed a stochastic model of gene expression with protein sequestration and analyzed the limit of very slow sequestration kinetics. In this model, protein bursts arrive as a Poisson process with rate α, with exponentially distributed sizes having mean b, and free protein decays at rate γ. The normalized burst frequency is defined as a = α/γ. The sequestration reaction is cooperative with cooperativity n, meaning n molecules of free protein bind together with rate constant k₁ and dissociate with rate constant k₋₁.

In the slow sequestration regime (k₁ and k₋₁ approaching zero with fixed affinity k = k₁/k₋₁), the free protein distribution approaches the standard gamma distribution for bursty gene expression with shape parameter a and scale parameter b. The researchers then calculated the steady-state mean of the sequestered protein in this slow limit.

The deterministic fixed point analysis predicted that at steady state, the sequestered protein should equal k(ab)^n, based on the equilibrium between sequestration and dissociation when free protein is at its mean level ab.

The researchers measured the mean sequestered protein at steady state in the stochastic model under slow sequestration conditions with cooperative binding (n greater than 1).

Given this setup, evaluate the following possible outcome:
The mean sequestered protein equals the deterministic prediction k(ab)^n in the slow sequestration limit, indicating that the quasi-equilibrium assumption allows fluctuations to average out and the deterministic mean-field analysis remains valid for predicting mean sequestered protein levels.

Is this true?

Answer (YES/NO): NO